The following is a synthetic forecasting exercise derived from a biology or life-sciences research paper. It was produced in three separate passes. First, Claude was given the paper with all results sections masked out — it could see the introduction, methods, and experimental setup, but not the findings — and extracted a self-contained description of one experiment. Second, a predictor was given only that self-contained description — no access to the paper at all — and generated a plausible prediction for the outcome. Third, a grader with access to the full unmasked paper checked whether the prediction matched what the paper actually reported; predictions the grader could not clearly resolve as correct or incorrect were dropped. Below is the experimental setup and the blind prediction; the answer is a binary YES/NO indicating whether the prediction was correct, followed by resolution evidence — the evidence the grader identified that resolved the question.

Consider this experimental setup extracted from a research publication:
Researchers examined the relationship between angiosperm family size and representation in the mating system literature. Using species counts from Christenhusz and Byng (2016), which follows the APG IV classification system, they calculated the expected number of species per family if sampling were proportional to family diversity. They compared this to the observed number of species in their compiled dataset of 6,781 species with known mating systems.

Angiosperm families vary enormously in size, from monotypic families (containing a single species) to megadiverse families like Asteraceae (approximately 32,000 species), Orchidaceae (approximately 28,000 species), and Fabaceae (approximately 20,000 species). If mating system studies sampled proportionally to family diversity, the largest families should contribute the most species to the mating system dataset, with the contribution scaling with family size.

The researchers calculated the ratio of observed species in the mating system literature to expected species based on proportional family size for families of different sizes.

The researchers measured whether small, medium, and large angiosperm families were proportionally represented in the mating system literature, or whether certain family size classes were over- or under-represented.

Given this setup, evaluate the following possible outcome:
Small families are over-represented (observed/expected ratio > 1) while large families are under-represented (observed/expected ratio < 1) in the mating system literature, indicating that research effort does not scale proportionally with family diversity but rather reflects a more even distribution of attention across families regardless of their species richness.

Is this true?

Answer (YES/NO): NO